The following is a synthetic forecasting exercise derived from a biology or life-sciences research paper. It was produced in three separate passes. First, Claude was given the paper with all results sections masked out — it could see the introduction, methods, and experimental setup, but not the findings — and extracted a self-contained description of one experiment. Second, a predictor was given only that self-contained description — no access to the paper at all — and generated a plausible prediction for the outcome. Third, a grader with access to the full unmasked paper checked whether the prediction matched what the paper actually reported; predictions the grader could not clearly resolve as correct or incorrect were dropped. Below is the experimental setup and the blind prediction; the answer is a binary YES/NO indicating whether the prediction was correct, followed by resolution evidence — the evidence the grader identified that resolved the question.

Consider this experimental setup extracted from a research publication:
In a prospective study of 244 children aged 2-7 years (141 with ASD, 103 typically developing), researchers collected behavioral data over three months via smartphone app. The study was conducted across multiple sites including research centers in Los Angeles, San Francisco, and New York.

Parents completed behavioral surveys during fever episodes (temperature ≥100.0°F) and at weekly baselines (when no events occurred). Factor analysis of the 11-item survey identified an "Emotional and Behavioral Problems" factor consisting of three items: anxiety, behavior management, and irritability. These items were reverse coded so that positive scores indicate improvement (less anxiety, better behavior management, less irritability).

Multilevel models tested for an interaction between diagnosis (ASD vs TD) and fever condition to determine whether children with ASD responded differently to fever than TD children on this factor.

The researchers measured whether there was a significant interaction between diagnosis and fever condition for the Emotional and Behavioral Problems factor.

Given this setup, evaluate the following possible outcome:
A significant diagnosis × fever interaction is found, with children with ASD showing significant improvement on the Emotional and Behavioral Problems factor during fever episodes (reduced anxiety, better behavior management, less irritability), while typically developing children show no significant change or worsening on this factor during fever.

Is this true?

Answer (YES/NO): NO